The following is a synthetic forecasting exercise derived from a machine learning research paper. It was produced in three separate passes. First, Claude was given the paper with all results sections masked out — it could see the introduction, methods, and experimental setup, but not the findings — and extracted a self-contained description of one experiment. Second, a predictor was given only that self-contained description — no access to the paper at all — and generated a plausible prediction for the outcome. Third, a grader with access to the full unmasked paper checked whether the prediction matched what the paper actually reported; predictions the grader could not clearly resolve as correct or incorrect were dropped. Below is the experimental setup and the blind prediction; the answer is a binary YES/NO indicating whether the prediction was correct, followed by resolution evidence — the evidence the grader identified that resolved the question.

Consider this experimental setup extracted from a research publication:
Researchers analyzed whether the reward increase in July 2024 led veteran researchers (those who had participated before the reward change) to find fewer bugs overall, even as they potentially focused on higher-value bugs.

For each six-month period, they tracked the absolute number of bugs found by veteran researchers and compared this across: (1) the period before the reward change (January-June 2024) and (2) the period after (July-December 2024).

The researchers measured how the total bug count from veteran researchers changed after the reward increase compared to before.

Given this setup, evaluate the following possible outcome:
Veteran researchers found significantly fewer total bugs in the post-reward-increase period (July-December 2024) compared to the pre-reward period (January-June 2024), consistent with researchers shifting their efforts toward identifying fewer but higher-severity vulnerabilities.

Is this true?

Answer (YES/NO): NO